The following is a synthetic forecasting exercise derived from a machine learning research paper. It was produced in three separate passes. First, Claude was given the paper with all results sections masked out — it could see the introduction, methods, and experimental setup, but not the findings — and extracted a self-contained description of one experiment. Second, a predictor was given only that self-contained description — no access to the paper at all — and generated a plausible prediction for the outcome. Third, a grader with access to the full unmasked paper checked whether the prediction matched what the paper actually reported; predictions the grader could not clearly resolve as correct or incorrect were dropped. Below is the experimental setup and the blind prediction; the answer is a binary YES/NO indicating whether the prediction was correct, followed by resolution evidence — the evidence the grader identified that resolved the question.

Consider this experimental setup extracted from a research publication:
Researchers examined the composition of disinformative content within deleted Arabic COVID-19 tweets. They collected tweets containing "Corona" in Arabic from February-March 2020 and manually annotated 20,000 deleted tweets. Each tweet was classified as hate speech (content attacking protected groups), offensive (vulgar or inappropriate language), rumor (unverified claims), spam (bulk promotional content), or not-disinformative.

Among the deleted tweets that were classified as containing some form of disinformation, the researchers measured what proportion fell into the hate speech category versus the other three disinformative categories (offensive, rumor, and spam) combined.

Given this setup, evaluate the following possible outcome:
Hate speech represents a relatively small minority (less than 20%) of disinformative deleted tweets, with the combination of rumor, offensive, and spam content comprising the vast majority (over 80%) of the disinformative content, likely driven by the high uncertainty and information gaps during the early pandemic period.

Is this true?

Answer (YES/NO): NO